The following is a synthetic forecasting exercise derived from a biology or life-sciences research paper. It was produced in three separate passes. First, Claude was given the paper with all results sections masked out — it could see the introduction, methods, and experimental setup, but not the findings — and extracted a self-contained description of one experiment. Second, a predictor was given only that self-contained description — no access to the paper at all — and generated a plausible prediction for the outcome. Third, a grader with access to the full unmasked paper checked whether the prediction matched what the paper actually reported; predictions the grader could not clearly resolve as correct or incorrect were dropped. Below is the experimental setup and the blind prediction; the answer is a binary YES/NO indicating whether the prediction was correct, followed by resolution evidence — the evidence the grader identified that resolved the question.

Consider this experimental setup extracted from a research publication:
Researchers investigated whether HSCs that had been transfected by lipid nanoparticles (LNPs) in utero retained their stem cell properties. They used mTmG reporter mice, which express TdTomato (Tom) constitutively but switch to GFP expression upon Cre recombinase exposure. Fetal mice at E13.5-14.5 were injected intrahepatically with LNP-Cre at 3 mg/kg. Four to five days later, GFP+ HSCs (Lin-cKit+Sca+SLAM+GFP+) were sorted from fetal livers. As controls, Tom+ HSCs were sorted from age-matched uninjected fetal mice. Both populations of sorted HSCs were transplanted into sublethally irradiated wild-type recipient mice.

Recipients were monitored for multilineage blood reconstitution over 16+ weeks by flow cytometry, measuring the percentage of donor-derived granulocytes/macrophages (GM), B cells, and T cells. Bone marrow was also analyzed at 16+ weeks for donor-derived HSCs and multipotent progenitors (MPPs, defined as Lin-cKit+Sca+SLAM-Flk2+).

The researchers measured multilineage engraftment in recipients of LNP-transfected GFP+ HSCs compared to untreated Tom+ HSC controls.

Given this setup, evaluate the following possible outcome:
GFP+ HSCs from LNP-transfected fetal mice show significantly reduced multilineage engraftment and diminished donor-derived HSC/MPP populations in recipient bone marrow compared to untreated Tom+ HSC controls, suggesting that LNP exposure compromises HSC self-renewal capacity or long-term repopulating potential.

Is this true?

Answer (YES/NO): NO